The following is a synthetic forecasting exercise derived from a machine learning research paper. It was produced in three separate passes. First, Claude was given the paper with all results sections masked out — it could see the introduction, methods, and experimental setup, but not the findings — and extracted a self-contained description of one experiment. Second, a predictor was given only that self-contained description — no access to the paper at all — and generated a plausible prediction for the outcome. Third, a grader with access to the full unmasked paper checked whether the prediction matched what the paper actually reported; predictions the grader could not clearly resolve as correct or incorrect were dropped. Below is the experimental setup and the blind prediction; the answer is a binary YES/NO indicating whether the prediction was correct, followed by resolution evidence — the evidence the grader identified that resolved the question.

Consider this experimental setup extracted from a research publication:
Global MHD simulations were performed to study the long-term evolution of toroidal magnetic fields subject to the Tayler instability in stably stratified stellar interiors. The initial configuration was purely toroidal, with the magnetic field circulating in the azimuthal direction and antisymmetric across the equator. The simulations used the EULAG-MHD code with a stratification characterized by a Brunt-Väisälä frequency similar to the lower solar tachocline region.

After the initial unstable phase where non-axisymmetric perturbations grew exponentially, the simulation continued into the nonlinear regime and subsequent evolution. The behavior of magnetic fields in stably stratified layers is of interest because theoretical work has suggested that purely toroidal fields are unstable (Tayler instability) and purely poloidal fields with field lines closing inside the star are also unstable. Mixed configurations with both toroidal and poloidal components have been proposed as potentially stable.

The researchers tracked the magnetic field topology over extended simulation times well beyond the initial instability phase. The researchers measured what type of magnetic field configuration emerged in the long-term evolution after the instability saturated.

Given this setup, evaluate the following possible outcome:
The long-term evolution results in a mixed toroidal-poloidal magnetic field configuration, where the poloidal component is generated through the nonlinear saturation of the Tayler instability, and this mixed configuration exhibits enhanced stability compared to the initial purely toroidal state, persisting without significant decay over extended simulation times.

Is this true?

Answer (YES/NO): NO